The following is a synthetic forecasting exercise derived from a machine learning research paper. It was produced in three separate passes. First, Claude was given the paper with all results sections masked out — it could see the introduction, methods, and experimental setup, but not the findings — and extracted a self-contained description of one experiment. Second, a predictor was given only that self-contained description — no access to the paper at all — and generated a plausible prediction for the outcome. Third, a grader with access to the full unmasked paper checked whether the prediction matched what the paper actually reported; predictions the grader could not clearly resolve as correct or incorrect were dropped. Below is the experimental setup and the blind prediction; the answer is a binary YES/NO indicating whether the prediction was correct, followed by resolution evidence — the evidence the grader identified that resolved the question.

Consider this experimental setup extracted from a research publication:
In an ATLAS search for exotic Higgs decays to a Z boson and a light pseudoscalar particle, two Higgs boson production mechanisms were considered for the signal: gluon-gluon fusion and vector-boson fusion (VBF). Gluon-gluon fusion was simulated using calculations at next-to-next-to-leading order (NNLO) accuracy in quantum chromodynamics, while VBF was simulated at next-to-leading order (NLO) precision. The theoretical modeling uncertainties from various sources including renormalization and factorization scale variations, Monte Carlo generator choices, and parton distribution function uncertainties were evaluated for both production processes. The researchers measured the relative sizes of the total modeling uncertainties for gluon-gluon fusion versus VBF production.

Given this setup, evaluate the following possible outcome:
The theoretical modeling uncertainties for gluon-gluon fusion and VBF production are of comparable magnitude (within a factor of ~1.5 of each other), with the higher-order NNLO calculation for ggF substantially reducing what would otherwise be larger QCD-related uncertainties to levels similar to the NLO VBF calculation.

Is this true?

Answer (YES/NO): NO